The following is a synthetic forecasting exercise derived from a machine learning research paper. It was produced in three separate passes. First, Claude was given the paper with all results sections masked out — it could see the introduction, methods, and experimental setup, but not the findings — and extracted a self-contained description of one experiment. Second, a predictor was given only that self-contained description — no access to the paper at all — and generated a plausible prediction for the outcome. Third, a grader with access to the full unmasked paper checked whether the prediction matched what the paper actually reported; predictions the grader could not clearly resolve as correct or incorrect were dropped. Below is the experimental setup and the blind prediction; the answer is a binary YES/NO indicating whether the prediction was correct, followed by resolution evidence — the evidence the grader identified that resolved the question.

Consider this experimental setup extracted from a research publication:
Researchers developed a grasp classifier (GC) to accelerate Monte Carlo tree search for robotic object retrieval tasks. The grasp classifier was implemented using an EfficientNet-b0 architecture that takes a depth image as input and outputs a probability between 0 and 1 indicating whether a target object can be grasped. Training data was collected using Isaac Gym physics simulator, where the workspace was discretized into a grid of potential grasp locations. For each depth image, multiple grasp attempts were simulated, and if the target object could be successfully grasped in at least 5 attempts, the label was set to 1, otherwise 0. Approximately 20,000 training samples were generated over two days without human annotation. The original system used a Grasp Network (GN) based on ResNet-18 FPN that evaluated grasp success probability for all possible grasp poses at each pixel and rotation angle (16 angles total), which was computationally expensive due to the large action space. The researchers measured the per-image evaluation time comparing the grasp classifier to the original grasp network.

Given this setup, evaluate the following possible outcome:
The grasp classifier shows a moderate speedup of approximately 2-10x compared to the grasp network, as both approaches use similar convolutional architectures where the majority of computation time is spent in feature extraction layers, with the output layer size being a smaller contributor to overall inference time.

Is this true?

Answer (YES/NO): NO